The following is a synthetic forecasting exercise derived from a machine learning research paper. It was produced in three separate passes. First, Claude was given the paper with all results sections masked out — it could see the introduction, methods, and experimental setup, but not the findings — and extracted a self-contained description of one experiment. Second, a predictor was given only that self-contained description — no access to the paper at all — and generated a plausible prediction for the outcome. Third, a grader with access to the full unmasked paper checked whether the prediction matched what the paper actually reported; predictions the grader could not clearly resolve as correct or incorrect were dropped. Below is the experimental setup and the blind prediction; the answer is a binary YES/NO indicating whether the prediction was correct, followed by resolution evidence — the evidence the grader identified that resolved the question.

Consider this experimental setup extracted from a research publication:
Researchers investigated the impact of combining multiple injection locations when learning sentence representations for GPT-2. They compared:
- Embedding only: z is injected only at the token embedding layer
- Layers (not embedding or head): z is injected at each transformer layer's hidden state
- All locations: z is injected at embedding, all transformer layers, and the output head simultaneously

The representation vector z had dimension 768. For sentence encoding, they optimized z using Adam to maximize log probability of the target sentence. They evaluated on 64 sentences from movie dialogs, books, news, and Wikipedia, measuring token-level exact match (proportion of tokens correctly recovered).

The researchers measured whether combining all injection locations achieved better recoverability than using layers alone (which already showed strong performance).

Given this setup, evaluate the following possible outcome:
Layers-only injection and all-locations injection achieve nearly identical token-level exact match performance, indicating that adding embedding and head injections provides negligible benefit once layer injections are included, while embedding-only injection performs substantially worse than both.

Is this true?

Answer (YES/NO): YES